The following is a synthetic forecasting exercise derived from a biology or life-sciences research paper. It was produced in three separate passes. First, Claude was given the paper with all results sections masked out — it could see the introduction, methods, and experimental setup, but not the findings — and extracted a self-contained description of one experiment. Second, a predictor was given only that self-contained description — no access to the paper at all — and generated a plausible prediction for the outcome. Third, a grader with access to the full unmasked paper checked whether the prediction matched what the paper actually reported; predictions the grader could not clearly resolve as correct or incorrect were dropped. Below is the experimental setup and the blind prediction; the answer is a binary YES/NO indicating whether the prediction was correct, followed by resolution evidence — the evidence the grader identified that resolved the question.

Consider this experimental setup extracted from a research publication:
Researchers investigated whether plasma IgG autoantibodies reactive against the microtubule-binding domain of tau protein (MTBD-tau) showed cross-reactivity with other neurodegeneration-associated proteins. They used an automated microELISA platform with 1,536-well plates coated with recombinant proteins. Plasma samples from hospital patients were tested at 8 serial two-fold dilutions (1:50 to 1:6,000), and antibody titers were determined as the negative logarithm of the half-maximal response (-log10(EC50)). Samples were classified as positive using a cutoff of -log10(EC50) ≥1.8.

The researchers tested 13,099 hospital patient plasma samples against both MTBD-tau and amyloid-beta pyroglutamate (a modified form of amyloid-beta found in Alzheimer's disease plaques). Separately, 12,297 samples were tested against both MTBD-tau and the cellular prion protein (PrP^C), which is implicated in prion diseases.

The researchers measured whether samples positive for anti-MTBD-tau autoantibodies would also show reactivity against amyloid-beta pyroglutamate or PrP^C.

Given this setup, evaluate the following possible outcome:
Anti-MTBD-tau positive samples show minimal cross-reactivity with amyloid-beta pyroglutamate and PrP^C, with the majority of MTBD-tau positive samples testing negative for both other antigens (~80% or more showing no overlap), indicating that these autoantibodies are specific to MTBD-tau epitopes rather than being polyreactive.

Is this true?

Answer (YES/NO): YES